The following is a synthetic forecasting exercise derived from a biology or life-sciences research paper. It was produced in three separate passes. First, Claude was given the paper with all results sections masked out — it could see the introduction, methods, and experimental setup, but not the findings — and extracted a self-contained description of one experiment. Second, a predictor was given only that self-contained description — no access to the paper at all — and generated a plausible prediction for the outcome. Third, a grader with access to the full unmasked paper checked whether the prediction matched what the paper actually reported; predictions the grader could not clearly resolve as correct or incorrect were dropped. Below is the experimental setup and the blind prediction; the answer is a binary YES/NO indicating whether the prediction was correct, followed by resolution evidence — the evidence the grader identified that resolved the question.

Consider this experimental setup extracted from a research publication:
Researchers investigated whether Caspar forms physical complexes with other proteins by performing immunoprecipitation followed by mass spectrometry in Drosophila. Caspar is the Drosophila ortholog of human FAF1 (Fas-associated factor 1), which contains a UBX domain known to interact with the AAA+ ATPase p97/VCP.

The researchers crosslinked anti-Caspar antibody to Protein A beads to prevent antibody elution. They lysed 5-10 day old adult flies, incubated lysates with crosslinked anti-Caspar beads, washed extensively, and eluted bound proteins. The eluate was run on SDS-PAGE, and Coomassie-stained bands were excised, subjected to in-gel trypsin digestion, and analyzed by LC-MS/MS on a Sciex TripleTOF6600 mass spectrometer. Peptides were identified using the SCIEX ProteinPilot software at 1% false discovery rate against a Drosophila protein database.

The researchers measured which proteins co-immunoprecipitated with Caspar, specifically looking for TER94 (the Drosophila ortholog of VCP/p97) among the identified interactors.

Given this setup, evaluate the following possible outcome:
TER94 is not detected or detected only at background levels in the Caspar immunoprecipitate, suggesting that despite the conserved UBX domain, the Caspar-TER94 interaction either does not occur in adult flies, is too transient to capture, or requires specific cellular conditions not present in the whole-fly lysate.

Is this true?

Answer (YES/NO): NO